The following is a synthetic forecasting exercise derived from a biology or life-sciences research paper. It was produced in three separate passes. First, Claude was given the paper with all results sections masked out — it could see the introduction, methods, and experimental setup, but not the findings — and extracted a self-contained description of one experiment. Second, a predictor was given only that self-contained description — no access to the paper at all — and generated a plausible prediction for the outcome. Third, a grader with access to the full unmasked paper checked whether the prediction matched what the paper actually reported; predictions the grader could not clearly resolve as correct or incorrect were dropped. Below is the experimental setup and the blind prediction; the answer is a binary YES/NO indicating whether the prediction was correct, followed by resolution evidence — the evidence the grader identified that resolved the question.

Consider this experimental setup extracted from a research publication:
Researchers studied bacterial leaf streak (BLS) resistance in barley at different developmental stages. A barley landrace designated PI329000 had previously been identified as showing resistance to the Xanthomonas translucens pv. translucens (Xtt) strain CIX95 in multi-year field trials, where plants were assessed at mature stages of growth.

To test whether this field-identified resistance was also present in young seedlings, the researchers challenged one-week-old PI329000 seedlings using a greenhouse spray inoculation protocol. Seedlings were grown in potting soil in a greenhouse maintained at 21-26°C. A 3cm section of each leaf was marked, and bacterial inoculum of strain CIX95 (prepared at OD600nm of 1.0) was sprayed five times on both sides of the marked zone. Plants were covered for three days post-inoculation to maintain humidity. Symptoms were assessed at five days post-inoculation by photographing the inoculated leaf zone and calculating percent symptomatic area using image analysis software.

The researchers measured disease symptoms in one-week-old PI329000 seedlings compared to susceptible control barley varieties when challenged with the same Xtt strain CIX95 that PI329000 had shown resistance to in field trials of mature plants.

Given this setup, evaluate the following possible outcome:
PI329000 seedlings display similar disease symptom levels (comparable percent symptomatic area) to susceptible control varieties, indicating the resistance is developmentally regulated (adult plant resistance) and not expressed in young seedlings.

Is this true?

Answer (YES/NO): YES